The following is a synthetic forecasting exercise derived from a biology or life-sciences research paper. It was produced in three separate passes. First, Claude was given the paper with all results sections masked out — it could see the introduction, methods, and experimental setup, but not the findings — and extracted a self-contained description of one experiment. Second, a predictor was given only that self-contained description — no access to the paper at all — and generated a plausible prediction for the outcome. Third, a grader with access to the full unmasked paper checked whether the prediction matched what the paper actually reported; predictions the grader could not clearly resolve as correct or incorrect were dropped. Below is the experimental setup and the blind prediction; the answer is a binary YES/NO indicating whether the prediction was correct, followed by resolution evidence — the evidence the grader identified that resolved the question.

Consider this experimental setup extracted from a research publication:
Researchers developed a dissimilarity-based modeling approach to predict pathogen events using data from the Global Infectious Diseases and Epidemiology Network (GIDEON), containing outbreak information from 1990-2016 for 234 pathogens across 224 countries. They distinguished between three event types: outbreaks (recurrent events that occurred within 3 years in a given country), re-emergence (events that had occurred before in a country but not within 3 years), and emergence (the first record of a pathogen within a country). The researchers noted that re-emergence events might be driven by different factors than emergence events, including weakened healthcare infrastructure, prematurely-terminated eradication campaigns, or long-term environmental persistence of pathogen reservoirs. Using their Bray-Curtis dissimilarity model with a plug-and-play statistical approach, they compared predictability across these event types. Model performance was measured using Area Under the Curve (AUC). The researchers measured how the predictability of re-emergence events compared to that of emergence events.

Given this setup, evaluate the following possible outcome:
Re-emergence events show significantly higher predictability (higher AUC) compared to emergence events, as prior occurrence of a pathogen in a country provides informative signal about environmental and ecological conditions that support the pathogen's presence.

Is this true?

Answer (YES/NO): YES